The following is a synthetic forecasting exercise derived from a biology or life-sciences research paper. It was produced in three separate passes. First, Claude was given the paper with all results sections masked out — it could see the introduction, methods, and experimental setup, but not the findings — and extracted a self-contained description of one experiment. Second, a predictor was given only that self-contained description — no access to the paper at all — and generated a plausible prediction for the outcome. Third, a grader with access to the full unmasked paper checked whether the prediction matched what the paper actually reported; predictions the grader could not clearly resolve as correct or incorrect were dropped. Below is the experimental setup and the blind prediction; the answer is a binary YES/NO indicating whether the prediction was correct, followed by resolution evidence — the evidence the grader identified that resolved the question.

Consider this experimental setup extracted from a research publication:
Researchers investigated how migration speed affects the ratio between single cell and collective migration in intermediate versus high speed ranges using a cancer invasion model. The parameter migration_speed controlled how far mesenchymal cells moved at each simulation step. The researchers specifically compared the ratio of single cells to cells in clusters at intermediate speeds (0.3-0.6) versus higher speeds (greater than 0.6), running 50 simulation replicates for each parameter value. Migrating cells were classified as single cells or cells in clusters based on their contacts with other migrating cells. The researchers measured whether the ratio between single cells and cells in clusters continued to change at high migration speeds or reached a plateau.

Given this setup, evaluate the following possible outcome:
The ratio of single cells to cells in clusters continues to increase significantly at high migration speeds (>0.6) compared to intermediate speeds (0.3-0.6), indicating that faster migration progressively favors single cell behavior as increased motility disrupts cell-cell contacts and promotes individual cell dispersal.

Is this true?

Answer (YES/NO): NO